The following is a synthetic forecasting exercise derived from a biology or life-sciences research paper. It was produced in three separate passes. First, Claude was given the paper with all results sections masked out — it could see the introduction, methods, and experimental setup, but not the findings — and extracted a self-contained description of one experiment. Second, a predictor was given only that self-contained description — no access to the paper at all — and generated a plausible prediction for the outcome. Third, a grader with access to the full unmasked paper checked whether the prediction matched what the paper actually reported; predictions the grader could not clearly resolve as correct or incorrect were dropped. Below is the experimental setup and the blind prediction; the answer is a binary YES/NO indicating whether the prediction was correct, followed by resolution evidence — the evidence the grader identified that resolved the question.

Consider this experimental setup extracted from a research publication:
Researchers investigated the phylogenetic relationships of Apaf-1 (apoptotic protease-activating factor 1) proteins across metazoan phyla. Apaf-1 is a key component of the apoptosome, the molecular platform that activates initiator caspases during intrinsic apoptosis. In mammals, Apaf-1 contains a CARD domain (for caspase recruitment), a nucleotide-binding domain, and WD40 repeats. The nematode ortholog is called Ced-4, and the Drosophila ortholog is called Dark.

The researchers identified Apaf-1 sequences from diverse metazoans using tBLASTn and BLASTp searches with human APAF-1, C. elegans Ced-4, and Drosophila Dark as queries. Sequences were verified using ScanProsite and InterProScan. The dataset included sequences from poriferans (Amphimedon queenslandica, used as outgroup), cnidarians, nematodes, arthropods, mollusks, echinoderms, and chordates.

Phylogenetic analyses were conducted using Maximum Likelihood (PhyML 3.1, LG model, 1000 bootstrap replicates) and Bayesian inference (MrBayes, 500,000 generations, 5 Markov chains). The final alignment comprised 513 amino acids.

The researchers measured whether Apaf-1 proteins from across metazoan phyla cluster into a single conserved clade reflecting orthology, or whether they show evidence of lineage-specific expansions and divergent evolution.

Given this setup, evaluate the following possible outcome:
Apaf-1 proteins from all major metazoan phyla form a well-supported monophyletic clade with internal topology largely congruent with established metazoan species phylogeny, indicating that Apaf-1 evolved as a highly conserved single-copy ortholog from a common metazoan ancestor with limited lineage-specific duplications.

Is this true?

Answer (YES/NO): NO